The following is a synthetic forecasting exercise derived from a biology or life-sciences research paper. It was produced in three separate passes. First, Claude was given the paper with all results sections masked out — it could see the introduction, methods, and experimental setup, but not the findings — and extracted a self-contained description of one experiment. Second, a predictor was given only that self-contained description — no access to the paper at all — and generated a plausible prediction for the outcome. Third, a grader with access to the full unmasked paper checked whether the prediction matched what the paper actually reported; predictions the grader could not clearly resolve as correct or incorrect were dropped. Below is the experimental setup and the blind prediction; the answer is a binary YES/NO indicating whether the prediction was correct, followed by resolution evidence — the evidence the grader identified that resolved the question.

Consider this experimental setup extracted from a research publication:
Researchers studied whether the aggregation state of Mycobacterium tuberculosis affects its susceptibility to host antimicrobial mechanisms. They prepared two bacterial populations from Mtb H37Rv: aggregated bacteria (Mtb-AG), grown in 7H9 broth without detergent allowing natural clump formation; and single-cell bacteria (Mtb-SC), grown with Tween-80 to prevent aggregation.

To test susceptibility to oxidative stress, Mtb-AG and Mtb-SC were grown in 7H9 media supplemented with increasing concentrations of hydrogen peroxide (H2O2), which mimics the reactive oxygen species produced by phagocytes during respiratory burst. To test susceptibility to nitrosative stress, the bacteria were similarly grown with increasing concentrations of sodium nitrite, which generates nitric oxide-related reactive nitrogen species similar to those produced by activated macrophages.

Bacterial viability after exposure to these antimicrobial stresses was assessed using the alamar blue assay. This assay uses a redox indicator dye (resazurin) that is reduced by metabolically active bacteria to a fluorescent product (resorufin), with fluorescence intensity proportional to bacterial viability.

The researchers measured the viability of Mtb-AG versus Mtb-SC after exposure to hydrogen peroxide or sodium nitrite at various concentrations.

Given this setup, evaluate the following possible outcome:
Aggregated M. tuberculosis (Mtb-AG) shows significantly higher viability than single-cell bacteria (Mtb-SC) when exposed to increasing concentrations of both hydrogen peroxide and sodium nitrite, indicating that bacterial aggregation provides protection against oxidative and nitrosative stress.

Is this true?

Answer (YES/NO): YES